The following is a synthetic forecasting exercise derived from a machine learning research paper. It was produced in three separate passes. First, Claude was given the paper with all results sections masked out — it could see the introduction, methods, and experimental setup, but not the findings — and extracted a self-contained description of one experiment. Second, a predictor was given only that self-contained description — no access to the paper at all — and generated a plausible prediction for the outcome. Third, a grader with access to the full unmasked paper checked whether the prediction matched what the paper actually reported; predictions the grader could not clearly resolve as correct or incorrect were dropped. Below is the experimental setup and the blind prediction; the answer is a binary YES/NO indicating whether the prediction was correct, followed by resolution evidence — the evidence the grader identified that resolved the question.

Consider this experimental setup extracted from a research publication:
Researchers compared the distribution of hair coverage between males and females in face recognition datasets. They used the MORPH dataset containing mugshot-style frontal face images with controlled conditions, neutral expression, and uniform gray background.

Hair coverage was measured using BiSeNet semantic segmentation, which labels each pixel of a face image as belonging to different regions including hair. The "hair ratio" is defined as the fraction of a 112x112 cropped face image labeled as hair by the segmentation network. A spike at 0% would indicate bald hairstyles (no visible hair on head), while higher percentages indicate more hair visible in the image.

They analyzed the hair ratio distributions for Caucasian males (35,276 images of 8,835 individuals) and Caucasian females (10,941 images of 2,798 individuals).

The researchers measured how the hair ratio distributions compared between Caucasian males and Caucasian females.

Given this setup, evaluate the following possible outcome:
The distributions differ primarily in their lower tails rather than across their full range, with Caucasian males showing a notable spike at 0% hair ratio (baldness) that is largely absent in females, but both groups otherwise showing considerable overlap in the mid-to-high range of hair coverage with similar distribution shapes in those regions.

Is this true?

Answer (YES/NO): NO